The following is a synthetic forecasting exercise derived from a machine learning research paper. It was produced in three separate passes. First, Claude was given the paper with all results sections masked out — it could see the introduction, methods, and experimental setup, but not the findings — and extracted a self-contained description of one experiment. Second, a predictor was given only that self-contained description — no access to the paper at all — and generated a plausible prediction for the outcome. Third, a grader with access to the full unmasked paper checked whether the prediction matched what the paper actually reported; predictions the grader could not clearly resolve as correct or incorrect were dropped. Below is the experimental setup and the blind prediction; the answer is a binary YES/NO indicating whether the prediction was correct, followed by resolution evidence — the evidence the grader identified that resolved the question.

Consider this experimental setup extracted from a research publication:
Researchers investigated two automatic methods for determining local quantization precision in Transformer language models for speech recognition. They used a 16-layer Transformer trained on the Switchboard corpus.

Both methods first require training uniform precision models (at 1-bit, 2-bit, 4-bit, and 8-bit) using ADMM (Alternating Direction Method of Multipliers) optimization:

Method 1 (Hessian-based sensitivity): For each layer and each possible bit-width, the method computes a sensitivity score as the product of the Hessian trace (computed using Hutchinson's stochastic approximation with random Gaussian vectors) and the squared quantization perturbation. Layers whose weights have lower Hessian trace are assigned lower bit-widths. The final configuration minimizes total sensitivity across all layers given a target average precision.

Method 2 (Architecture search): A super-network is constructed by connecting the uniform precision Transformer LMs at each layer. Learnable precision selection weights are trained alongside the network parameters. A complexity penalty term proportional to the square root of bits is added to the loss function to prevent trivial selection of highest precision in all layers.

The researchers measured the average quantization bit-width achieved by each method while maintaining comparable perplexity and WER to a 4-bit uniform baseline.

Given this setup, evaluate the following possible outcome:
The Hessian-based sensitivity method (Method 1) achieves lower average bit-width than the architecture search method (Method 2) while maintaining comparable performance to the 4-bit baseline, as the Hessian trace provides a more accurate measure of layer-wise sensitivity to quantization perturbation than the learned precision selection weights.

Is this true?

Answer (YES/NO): NO